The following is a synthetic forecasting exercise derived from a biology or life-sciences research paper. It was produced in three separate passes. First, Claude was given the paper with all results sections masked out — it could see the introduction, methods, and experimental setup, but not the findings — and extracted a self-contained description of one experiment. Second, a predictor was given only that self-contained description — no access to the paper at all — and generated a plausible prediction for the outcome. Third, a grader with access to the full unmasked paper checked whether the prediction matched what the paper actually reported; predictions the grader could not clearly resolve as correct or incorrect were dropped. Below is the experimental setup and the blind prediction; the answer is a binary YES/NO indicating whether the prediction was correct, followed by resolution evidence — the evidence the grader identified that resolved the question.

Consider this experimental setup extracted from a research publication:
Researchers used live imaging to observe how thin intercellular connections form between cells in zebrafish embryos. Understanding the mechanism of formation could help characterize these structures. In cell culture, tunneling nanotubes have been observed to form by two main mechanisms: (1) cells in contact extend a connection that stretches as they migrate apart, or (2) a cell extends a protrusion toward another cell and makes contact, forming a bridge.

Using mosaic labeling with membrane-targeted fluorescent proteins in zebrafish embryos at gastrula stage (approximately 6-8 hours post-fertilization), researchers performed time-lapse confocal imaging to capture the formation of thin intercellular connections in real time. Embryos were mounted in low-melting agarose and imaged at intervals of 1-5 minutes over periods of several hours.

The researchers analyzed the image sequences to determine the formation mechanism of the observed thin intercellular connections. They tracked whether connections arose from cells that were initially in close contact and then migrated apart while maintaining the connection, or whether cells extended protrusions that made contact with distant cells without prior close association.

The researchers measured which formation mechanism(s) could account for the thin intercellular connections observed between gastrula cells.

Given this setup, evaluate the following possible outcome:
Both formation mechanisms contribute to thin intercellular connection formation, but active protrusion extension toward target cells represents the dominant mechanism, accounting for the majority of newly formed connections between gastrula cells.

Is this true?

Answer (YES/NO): NO